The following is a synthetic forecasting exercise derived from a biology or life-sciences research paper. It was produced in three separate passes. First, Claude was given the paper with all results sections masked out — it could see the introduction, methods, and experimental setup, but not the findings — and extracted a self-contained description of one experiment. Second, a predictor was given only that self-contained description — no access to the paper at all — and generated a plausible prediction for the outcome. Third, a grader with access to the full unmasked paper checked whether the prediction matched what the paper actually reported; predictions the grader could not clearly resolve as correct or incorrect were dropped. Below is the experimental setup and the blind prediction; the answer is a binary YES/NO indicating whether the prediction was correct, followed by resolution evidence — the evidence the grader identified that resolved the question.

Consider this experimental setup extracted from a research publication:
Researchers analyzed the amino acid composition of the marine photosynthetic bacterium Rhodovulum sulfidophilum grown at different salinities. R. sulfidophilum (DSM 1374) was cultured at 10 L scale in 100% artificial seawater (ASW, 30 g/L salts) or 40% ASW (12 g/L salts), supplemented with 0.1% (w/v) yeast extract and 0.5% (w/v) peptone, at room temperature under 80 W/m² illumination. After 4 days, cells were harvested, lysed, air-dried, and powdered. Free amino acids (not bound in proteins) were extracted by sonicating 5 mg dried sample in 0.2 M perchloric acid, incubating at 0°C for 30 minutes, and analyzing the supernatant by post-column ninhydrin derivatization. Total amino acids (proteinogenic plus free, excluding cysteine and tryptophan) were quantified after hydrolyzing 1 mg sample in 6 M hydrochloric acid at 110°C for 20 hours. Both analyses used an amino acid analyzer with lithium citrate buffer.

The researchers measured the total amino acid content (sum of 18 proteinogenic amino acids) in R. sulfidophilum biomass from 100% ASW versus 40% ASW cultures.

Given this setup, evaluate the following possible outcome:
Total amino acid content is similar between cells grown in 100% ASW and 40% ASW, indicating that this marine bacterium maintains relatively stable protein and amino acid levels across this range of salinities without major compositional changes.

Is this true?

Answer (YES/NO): YES